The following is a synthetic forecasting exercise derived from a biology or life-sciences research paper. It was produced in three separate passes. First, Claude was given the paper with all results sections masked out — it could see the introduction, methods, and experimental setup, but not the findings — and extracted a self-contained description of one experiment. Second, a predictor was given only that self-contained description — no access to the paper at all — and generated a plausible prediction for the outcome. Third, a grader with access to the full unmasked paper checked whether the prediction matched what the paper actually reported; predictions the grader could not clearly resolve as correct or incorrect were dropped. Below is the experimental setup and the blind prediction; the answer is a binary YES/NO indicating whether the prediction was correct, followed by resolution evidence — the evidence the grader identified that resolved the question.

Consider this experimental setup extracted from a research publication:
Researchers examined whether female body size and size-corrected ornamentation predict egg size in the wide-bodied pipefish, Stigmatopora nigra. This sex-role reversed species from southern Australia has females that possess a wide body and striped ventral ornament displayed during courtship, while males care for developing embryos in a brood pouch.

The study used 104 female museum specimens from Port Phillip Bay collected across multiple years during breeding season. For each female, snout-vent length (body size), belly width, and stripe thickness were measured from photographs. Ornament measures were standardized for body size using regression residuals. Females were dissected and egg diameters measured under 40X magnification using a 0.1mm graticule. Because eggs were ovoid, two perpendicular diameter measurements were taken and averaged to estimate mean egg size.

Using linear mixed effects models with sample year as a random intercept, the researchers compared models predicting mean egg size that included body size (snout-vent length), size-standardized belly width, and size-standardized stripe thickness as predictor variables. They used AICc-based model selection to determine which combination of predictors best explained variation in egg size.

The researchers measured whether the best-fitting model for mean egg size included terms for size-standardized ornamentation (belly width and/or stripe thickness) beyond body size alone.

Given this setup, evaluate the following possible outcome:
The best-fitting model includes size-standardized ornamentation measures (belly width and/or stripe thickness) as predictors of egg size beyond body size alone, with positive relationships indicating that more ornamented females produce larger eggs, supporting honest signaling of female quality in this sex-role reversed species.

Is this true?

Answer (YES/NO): NO